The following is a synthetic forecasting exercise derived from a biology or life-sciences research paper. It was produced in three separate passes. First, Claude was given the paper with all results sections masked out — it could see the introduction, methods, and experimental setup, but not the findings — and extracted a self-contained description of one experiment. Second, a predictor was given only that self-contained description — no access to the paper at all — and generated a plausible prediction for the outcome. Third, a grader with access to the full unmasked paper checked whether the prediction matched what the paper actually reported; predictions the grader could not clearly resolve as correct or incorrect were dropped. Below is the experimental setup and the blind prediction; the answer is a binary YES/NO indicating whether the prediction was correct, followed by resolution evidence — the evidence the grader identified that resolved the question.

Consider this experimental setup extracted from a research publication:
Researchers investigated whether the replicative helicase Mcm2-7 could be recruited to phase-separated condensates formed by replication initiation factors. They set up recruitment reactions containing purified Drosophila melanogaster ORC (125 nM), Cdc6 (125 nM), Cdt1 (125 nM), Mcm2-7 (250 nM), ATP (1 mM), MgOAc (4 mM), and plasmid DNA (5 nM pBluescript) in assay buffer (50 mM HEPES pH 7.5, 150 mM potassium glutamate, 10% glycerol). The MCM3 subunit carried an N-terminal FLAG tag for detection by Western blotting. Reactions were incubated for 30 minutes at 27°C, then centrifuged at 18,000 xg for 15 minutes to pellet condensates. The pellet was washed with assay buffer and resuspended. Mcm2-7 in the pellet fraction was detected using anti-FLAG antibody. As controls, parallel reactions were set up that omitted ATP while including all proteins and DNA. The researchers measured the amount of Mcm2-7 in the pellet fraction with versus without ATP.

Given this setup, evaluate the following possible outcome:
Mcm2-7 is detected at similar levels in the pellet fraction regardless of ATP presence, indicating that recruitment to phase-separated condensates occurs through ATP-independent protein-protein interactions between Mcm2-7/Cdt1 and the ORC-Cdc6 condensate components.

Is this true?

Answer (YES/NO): NO